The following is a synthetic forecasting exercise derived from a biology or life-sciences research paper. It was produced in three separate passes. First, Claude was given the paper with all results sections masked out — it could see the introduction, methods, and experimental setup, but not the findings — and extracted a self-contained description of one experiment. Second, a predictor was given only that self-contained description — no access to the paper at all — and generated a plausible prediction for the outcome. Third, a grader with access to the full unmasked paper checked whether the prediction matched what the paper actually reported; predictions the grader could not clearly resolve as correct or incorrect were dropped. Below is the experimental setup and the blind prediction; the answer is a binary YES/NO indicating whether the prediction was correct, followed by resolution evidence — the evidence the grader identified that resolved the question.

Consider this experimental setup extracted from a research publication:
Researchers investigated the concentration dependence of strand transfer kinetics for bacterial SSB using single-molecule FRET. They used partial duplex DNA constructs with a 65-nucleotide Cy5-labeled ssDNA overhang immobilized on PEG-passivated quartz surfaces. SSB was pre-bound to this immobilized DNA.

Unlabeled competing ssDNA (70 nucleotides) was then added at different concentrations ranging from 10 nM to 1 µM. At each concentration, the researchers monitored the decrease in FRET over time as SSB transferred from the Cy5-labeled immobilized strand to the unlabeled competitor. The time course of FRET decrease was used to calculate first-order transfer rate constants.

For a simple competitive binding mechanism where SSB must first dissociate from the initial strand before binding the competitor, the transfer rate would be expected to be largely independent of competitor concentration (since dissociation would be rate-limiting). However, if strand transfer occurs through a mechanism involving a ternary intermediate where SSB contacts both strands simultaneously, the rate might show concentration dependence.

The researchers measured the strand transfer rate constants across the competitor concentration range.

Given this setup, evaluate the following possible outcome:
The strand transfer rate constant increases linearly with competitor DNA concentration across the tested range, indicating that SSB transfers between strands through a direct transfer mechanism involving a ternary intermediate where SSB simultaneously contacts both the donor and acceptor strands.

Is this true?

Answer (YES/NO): YES